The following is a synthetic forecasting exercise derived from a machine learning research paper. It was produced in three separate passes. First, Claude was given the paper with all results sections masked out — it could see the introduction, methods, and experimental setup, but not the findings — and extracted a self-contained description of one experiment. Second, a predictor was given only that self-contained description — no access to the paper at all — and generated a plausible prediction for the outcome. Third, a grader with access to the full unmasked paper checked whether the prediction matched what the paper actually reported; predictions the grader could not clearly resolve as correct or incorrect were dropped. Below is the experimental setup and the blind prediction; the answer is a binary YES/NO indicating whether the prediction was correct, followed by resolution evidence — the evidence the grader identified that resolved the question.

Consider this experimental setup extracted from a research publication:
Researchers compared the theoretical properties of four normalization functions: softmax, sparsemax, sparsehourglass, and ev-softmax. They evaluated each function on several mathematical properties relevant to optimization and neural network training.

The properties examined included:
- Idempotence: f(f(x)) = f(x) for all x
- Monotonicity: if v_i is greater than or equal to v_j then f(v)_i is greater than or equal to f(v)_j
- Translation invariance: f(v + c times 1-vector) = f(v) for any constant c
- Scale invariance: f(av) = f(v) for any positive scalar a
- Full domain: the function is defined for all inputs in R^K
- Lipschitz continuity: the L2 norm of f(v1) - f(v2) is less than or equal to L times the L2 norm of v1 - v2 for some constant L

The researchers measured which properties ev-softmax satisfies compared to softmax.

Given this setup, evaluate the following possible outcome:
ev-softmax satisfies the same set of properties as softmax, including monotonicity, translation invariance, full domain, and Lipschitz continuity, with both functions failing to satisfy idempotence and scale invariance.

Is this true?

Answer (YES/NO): YES